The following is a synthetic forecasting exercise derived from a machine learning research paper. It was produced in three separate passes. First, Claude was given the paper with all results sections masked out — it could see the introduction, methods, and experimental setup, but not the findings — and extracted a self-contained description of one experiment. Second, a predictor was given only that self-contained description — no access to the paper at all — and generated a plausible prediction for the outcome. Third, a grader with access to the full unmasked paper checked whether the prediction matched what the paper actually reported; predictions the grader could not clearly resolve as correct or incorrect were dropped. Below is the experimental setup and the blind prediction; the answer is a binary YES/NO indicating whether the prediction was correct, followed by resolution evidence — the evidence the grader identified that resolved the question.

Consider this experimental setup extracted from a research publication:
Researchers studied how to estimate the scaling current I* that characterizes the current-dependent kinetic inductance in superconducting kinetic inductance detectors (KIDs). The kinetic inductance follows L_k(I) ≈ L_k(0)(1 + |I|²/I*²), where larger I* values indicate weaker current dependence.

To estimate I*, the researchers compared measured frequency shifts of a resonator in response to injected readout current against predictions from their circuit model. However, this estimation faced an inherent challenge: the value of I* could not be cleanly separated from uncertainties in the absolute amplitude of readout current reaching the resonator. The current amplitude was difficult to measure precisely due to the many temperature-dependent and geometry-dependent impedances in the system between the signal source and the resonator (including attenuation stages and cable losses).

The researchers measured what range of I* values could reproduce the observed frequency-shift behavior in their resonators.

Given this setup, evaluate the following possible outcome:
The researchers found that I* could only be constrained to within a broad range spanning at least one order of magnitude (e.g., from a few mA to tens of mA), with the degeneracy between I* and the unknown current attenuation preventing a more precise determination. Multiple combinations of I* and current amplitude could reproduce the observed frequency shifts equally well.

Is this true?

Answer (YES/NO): NO